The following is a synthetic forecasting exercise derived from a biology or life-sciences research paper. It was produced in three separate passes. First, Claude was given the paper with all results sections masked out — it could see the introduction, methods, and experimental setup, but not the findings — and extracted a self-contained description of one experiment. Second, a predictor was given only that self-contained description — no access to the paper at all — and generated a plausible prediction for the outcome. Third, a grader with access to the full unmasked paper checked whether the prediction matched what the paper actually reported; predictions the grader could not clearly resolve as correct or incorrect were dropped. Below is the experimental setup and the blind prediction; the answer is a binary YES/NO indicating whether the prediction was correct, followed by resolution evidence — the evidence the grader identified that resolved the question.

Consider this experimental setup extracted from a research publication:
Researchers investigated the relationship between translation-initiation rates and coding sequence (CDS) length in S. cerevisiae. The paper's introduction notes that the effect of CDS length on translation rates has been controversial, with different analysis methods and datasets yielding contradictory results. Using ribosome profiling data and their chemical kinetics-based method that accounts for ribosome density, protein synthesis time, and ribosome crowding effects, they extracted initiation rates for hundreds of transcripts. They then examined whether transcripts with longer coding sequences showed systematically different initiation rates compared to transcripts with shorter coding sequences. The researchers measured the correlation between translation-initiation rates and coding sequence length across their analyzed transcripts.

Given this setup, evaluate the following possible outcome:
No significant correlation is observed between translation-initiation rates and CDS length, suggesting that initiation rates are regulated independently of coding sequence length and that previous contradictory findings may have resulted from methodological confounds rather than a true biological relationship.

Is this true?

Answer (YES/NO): NO